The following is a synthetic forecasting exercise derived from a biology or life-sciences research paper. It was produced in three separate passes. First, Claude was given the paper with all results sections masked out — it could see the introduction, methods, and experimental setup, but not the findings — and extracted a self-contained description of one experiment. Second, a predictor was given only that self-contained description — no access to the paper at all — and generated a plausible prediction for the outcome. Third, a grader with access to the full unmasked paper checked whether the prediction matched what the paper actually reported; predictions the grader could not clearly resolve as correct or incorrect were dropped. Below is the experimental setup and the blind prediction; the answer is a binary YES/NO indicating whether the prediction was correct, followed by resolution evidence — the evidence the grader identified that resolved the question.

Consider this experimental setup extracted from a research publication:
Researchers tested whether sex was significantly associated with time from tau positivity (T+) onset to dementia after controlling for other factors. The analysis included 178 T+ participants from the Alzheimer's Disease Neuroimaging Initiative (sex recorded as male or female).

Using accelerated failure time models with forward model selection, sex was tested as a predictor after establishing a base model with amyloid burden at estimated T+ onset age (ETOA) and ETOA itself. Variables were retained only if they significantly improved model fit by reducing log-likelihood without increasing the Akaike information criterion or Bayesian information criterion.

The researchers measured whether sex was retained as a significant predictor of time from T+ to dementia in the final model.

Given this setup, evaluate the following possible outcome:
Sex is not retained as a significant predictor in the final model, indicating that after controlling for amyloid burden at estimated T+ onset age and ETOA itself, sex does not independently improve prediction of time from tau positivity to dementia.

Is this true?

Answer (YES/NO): YES